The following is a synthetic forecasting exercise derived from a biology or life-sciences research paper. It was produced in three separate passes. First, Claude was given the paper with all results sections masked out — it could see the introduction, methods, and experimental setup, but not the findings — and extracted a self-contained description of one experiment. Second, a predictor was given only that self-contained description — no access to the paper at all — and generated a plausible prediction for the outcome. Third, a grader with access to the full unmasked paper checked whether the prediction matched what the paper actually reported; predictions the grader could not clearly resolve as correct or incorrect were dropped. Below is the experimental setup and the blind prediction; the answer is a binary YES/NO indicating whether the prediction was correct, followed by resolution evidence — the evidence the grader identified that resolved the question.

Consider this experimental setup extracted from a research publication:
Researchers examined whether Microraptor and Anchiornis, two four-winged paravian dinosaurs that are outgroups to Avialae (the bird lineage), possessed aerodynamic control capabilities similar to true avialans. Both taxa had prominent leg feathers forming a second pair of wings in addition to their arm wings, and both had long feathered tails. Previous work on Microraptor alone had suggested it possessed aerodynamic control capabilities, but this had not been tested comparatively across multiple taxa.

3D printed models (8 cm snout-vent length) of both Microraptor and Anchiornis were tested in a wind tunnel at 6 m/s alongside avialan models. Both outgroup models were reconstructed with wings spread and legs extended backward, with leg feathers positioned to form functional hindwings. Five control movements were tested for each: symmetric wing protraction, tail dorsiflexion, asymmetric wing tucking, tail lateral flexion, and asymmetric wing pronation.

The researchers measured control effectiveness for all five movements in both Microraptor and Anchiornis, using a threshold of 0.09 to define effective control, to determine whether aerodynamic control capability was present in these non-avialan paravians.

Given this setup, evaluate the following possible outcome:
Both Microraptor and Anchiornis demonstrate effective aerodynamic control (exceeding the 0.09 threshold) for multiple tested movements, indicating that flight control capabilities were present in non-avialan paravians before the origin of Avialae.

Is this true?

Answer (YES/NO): YES